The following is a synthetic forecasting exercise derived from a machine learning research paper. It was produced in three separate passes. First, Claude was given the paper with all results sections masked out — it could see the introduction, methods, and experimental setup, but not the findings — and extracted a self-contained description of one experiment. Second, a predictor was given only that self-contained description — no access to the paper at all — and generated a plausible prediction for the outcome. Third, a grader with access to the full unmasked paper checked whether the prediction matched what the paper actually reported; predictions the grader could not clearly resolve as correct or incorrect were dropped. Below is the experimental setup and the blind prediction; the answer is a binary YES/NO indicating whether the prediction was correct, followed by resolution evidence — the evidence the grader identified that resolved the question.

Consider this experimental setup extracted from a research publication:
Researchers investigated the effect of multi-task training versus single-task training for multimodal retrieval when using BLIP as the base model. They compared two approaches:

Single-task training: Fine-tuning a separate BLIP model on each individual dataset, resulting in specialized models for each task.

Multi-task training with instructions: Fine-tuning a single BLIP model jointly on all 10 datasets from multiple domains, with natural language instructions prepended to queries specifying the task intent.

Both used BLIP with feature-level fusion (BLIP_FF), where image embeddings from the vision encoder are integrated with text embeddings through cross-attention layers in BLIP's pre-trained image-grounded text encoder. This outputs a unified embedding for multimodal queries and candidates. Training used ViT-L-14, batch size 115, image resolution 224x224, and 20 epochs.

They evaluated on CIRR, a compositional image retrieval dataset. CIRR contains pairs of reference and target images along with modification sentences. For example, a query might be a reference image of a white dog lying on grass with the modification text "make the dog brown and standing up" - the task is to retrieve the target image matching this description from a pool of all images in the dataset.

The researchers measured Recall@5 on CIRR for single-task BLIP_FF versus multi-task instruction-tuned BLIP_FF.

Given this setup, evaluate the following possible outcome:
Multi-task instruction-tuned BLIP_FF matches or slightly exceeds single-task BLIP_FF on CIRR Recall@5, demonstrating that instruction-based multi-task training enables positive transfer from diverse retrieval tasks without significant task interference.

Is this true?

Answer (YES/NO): NO